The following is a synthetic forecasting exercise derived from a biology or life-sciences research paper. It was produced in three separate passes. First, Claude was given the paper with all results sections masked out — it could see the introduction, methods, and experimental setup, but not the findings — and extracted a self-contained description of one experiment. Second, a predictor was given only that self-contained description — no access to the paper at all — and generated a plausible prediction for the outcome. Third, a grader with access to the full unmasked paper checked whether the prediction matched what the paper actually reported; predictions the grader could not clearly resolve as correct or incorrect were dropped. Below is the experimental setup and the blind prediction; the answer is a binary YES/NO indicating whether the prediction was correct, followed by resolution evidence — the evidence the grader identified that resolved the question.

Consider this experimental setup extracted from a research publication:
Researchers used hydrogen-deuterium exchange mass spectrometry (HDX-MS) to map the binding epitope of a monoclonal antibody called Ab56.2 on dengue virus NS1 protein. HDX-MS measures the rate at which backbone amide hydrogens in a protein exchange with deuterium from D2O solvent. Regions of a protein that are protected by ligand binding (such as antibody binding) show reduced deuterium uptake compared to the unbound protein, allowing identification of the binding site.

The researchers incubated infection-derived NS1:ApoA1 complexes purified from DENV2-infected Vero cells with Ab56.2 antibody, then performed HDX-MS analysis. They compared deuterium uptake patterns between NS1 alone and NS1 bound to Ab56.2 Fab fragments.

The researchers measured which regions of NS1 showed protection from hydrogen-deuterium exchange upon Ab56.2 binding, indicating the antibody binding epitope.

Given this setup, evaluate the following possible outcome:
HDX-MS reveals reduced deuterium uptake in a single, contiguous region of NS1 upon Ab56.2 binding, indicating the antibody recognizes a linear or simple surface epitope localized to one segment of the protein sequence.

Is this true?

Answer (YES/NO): NO